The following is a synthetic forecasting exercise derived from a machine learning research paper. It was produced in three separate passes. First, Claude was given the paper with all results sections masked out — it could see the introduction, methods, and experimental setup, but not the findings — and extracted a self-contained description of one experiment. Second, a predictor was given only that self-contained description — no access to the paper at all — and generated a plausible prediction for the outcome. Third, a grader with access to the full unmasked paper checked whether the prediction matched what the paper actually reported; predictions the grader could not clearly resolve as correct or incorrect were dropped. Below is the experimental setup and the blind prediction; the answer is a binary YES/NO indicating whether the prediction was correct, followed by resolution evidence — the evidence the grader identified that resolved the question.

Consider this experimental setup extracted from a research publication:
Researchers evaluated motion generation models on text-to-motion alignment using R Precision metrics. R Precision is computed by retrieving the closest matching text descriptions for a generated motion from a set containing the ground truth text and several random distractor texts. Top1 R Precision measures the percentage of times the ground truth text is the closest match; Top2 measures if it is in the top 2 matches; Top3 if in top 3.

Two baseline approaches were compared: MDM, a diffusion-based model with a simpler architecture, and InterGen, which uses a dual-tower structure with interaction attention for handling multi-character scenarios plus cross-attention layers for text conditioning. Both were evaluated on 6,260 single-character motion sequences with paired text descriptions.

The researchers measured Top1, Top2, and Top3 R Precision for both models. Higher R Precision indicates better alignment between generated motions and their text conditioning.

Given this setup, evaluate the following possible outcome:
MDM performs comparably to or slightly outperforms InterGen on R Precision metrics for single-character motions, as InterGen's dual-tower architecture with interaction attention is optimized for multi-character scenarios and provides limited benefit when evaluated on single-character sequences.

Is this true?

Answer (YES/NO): NO